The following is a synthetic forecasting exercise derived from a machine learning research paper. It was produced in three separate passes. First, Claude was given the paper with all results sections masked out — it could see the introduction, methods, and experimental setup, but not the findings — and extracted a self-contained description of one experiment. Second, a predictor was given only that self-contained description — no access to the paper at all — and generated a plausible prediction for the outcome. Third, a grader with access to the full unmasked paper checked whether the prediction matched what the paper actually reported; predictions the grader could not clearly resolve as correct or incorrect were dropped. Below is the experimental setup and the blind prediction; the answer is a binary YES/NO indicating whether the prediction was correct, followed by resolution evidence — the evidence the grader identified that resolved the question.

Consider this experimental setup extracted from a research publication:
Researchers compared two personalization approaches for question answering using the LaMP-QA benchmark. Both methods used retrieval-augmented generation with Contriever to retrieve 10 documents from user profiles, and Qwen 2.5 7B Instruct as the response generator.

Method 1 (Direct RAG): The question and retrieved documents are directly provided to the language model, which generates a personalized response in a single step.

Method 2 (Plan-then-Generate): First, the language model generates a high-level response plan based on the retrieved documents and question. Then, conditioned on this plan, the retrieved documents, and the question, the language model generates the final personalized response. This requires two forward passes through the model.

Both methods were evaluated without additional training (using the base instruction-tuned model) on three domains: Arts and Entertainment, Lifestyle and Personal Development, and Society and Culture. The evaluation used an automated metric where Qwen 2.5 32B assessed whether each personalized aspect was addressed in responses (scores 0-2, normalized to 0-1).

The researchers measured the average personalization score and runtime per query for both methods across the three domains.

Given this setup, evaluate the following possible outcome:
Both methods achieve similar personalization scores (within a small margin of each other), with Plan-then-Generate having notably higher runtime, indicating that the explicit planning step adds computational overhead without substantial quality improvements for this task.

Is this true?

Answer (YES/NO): NO